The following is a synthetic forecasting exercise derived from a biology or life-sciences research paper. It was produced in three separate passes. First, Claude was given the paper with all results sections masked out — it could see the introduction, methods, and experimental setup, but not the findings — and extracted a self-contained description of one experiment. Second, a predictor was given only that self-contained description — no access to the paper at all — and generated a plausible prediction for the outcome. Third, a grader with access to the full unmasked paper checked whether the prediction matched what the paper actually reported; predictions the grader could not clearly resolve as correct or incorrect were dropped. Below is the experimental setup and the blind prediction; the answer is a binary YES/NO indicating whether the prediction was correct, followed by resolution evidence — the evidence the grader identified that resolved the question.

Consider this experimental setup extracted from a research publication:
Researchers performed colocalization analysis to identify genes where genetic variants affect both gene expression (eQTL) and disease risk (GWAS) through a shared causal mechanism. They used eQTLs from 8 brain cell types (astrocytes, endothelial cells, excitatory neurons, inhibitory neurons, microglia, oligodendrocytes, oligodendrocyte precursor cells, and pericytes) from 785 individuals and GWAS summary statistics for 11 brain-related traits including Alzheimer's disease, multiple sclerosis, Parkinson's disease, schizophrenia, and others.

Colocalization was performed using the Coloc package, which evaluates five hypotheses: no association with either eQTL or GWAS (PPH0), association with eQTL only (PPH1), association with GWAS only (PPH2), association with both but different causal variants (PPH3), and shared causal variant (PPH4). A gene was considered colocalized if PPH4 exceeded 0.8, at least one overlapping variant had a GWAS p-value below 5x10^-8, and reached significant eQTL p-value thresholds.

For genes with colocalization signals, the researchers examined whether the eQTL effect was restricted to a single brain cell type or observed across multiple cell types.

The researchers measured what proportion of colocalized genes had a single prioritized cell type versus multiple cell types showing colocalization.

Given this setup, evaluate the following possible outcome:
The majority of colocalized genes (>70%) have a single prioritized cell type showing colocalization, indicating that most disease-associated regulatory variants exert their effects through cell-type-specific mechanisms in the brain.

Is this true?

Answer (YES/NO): NO